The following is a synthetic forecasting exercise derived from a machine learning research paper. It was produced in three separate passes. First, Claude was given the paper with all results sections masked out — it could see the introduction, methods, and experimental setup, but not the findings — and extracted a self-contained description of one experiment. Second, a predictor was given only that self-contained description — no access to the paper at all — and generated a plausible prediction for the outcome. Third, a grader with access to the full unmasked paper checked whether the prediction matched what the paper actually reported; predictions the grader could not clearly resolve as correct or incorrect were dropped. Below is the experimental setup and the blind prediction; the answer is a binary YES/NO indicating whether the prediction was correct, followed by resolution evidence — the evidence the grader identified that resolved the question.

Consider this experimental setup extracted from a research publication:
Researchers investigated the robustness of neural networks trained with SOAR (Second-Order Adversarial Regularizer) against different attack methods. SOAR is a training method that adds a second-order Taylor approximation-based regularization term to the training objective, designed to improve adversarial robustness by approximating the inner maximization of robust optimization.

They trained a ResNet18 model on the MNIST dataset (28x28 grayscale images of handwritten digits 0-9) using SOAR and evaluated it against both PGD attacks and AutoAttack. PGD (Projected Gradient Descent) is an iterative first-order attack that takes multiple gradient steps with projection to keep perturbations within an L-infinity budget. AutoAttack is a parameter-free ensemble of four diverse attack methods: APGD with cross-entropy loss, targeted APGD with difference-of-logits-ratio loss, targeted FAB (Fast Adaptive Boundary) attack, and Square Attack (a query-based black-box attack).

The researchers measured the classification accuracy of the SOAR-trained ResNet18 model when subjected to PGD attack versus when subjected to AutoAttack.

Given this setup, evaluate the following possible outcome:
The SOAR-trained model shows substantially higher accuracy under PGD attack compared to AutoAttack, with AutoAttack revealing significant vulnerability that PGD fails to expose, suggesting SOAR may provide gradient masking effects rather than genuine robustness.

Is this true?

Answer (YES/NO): YES